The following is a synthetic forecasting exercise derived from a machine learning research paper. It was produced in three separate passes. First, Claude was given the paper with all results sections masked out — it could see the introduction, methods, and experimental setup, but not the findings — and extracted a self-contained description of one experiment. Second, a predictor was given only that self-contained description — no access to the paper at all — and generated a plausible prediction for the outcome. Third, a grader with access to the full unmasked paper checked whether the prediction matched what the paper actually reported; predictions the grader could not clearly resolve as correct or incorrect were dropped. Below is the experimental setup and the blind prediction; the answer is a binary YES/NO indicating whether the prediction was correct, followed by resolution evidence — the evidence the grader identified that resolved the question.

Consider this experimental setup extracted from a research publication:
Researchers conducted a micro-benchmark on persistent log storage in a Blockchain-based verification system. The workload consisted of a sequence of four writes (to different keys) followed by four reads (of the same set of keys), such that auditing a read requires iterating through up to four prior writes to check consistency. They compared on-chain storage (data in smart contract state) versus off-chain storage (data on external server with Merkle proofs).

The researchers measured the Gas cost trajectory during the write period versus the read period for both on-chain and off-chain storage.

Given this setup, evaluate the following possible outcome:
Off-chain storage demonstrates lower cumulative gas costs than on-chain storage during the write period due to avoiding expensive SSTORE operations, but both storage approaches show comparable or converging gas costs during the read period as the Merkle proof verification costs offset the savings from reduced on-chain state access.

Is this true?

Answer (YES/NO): NO